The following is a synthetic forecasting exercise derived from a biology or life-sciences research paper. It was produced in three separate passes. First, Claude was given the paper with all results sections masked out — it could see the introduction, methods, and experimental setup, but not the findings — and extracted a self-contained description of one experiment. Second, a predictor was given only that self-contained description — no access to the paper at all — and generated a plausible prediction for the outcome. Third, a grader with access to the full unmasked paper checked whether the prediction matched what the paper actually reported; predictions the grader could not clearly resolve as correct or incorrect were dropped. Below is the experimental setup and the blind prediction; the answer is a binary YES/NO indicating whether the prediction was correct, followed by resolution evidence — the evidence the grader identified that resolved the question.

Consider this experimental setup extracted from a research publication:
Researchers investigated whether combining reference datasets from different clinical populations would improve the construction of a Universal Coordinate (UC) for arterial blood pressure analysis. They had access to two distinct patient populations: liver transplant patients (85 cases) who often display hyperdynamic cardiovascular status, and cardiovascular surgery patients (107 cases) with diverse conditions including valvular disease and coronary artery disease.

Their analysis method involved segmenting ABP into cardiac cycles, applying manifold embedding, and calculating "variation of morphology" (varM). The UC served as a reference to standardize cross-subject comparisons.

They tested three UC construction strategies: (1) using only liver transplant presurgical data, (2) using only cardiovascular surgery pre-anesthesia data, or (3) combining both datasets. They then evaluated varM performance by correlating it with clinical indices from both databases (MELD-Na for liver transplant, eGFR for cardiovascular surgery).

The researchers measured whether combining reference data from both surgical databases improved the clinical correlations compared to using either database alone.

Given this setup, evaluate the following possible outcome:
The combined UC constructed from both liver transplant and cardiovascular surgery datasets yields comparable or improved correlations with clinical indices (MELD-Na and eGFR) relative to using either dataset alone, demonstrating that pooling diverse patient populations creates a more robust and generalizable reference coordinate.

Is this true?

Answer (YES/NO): NO